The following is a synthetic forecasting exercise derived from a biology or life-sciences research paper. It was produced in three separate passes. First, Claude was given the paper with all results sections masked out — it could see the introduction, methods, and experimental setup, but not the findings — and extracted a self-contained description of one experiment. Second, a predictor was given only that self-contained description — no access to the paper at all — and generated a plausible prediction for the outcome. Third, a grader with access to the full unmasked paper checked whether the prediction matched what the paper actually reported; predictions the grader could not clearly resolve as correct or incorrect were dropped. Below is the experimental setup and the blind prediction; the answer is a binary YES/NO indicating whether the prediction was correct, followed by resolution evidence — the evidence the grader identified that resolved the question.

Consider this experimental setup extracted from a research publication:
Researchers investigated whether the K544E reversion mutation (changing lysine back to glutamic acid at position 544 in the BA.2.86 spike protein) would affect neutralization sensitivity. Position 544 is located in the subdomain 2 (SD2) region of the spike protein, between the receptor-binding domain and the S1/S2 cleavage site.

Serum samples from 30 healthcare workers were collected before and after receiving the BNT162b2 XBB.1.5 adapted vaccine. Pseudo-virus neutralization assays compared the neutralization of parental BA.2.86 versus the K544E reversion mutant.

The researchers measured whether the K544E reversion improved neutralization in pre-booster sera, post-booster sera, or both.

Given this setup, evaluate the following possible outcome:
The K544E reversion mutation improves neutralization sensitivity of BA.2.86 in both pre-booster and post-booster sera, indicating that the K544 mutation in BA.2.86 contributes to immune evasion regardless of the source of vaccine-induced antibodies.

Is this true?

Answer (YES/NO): NO